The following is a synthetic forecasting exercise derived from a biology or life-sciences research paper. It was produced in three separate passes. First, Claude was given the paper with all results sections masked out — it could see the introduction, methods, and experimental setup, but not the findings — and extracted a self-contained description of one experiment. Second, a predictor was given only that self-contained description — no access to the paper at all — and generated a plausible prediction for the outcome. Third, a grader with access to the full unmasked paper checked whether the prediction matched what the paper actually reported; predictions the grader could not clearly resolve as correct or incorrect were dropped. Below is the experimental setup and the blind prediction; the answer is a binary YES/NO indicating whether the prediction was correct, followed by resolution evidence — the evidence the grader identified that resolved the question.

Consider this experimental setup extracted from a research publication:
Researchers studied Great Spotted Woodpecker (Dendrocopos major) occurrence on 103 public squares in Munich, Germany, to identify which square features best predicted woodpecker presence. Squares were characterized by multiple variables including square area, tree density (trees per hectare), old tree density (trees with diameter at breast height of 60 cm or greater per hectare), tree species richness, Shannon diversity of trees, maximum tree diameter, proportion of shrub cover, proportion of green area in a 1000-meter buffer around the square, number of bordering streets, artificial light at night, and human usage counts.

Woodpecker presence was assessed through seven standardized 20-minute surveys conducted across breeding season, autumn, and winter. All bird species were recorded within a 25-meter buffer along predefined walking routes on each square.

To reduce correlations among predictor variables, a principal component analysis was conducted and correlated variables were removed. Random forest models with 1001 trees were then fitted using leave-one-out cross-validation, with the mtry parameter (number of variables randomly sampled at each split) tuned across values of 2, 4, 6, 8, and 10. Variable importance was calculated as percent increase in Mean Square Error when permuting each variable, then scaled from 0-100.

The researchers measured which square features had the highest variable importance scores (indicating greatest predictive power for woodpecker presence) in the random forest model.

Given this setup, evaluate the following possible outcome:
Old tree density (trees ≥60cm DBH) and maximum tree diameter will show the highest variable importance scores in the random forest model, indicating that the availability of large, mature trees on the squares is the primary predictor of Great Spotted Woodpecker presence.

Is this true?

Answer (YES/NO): NO